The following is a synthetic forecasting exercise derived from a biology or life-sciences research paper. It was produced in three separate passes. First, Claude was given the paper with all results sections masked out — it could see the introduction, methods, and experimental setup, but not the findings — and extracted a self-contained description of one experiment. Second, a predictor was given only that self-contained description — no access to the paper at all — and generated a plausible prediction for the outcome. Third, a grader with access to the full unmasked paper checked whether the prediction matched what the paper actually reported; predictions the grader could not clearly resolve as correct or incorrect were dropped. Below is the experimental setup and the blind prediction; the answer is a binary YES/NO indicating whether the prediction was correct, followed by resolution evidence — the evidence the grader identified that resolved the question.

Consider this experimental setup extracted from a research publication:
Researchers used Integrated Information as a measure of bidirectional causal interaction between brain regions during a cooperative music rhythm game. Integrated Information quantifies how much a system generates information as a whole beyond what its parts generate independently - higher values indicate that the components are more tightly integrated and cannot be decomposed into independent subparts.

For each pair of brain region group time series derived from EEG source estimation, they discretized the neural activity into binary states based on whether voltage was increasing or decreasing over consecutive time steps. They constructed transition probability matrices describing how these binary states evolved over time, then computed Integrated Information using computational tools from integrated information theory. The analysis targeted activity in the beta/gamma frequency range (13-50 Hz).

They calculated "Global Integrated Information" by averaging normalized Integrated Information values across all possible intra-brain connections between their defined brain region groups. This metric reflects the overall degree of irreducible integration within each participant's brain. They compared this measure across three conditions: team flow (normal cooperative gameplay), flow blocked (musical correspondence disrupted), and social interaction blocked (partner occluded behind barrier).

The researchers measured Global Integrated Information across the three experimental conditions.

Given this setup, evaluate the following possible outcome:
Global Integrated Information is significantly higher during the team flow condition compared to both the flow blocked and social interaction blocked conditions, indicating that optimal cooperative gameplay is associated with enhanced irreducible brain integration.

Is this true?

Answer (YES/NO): YES